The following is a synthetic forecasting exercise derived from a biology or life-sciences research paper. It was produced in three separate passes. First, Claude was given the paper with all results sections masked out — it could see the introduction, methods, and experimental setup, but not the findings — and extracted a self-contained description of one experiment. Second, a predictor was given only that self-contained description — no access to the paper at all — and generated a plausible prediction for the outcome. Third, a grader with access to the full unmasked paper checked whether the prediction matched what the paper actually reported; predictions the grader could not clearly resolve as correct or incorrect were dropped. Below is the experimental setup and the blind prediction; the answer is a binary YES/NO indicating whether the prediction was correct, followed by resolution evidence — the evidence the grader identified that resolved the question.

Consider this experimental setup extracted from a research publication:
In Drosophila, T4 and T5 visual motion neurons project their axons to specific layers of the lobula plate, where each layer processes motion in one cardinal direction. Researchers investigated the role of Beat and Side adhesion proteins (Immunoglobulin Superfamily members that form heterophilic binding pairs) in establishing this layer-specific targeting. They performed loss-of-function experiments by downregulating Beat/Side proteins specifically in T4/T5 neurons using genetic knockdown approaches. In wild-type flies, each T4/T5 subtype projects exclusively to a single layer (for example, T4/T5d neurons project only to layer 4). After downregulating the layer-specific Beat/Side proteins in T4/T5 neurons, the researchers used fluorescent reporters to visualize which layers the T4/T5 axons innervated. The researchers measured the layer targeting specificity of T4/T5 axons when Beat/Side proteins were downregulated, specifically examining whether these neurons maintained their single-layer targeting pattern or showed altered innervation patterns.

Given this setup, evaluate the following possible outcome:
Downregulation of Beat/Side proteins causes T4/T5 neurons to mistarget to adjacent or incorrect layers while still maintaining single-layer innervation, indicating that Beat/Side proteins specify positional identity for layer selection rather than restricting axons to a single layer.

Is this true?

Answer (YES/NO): NO